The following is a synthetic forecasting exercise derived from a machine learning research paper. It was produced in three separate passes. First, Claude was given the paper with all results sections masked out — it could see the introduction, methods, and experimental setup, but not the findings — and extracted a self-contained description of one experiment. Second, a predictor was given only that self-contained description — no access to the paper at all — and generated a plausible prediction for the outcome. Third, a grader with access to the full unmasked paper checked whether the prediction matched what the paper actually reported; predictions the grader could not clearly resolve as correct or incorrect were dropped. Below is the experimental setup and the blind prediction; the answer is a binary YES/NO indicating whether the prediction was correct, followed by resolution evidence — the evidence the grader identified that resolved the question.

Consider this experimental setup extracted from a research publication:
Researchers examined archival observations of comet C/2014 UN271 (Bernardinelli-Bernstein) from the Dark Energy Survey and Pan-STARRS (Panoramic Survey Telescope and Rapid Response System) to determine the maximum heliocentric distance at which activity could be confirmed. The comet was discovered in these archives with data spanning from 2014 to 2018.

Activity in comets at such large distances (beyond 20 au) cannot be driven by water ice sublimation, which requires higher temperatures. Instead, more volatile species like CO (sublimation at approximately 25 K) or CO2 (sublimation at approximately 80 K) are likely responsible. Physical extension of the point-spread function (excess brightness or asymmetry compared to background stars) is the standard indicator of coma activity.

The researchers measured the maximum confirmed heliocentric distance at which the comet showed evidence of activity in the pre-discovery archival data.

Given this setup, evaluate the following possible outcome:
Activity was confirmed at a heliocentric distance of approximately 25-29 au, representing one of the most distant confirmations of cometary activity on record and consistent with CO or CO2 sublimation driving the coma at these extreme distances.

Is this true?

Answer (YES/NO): YES